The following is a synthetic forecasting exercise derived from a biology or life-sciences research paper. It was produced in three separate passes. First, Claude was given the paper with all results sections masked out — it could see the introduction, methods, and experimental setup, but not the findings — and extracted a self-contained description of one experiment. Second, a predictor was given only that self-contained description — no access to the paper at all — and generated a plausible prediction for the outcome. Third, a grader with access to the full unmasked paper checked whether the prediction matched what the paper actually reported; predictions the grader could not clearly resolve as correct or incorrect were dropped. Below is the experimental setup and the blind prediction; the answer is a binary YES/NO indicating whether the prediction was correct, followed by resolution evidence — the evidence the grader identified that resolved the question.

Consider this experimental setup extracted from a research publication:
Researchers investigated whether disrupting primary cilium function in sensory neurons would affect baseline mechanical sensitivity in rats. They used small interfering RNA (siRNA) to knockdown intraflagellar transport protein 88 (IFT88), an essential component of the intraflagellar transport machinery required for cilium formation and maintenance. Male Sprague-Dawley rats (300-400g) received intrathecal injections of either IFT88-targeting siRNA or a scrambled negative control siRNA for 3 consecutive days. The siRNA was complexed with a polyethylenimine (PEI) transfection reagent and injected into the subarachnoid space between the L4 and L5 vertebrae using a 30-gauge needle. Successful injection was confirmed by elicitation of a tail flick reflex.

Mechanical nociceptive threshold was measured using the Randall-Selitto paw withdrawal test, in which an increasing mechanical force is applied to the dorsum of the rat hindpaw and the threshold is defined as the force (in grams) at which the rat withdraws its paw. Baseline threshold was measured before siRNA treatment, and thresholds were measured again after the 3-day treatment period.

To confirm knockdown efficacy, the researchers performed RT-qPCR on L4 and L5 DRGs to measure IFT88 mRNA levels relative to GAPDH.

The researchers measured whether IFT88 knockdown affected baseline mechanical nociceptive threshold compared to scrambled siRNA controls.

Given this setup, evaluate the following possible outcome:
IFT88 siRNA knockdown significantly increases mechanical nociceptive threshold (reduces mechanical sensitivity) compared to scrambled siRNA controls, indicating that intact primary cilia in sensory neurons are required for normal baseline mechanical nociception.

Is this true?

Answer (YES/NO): YES